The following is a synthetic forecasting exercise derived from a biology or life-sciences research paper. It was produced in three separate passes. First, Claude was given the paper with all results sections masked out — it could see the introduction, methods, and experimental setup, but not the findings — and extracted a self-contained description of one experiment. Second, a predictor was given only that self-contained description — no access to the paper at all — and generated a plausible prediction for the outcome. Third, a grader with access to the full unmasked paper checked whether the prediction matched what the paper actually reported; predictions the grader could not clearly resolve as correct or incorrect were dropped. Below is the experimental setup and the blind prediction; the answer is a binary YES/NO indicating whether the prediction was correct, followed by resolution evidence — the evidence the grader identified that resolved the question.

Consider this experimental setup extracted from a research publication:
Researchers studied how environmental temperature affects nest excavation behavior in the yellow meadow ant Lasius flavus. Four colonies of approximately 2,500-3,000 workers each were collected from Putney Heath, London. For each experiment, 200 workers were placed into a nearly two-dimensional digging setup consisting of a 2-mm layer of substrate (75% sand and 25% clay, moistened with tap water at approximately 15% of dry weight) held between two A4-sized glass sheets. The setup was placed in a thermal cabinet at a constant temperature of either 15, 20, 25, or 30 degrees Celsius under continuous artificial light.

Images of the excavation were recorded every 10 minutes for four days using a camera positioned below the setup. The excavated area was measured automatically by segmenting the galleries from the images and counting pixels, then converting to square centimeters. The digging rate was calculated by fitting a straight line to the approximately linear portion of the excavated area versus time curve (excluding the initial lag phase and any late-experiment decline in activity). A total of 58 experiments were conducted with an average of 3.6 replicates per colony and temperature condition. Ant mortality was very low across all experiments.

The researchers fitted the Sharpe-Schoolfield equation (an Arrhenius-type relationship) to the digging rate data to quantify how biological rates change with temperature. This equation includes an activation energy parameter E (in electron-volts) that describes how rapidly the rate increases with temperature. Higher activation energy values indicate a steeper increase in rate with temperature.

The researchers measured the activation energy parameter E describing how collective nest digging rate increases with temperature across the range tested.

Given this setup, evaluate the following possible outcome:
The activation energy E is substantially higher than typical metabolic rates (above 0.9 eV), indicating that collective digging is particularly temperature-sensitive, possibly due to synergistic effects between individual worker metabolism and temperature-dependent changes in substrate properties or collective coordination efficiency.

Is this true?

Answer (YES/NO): NO